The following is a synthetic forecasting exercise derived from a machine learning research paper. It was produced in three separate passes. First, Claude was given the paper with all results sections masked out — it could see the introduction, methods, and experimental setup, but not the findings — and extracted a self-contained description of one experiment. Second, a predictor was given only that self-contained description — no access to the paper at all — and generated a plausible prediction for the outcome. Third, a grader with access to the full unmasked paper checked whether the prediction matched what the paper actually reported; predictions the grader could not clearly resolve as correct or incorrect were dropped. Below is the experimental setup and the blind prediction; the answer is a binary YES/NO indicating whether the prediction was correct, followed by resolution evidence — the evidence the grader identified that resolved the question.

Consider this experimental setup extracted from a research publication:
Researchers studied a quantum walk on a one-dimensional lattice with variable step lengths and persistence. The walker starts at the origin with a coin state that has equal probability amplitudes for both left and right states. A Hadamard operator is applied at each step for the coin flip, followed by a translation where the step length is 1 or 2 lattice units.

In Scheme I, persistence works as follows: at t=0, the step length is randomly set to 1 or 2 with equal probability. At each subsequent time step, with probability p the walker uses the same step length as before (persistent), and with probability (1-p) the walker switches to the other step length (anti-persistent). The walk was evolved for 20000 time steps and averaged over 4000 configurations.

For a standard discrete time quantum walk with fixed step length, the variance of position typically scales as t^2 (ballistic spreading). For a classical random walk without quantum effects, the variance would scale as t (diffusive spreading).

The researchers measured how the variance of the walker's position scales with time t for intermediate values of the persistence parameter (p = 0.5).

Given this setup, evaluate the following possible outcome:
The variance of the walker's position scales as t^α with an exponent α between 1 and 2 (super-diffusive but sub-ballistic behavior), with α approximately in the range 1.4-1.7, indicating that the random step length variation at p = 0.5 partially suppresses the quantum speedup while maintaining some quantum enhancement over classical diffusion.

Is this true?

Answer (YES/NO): YES